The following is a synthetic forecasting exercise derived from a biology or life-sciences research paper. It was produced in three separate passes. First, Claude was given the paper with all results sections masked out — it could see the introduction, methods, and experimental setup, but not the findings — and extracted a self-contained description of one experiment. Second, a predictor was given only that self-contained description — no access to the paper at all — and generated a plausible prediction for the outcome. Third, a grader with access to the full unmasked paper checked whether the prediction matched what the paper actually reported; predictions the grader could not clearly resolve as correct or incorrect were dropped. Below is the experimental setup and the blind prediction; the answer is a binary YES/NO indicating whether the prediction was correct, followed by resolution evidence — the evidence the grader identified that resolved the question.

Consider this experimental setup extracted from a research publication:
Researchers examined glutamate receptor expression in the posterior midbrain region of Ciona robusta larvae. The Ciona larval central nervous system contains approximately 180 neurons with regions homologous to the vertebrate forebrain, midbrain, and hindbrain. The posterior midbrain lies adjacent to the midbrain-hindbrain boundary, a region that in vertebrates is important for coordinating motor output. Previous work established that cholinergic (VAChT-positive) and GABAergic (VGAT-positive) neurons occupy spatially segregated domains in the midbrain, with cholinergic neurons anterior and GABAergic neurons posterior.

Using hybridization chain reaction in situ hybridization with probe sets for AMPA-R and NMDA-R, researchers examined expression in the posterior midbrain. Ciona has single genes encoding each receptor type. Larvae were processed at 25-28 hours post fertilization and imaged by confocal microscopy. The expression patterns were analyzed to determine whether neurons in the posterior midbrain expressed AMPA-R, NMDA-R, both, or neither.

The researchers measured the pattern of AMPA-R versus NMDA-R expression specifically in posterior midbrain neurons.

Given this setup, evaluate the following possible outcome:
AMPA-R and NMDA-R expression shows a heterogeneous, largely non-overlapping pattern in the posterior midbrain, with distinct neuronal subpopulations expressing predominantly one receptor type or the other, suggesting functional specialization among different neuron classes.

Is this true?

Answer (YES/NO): YES